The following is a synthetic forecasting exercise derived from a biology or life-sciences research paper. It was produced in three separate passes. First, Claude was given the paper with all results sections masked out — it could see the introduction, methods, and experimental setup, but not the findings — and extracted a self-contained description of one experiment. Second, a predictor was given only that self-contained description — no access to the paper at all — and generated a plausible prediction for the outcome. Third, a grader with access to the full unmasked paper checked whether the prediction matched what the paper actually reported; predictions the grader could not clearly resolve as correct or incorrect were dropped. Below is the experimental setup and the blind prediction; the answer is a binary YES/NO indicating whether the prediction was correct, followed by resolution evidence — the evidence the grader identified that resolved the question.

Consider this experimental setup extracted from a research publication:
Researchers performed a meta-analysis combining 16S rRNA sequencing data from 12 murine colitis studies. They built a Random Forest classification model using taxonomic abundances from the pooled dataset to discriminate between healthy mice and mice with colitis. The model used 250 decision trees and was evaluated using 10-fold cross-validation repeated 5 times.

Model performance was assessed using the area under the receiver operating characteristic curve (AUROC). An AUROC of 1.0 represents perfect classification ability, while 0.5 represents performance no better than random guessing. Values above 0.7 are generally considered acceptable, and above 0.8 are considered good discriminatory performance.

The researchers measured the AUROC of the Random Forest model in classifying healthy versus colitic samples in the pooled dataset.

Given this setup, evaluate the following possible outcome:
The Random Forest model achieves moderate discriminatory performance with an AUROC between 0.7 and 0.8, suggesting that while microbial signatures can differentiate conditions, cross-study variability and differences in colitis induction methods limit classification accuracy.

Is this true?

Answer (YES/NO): NO